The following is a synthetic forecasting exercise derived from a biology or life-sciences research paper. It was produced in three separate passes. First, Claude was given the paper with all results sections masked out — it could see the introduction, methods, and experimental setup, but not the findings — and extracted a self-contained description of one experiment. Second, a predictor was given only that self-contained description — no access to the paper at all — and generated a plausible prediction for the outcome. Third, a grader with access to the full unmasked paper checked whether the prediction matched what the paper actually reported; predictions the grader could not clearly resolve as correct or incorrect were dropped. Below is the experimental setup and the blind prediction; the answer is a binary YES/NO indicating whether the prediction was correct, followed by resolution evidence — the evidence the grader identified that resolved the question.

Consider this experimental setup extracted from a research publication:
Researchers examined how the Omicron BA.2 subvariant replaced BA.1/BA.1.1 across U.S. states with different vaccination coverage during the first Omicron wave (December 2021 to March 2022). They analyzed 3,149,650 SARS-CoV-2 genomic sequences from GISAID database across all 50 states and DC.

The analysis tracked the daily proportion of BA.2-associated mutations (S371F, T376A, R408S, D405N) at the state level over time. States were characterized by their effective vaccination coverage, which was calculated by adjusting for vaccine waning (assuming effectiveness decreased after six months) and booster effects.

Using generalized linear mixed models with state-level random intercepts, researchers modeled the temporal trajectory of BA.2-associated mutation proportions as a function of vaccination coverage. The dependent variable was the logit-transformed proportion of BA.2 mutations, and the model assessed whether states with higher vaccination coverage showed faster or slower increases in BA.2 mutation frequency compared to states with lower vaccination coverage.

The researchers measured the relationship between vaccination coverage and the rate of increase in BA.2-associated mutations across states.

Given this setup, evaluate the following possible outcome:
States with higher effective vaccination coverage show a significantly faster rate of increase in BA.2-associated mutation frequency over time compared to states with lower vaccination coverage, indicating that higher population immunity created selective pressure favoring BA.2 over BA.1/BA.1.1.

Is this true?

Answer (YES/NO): YES